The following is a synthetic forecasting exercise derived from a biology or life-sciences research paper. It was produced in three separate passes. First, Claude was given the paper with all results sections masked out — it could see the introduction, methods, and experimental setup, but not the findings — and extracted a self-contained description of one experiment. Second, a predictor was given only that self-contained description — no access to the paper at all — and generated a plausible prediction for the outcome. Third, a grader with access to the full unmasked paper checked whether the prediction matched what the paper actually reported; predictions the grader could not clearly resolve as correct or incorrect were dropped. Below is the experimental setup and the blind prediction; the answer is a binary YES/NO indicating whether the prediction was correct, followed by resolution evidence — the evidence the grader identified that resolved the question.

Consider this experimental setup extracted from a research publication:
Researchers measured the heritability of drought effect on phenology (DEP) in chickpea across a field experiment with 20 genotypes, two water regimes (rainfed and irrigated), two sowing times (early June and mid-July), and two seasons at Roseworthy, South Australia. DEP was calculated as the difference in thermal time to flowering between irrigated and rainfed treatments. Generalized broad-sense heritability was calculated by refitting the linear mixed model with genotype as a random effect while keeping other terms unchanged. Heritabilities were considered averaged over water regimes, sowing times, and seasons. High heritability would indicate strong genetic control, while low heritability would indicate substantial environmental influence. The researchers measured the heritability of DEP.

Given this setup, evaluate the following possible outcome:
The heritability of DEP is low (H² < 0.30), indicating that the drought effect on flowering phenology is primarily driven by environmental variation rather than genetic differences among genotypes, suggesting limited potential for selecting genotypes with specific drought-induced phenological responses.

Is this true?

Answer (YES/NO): NO